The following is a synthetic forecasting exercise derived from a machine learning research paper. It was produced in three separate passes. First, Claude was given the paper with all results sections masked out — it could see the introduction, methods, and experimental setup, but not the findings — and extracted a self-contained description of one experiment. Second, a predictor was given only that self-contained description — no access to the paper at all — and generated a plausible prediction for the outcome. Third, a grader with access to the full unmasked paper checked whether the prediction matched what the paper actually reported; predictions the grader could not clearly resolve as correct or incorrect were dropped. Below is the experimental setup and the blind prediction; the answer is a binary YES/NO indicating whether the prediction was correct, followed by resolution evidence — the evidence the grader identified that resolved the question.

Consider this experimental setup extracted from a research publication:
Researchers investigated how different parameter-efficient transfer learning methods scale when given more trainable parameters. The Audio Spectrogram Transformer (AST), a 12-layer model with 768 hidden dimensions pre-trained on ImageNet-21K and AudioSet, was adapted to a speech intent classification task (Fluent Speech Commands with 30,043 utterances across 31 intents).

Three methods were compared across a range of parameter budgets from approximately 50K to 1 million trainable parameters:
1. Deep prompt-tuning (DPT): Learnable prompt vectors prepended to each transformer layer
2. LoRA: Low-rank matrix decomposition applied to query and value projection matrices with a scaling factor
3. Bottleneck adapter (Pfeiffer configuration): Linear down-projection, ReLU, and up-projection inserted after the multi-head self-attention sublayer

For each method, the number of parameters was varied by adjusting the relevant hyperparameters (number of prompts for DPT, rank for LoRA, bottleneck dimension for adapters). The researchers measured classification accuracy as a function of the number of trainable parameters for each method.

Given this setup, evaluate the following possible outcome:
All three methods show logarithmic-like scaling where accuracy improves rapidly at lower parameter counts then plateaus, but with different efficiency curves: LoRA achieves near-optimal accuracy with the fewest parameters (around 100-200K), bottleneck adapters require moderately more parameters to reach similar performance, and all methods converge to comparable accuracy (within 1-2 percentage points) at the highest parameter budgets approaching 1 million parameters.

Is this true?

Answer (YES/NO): NO